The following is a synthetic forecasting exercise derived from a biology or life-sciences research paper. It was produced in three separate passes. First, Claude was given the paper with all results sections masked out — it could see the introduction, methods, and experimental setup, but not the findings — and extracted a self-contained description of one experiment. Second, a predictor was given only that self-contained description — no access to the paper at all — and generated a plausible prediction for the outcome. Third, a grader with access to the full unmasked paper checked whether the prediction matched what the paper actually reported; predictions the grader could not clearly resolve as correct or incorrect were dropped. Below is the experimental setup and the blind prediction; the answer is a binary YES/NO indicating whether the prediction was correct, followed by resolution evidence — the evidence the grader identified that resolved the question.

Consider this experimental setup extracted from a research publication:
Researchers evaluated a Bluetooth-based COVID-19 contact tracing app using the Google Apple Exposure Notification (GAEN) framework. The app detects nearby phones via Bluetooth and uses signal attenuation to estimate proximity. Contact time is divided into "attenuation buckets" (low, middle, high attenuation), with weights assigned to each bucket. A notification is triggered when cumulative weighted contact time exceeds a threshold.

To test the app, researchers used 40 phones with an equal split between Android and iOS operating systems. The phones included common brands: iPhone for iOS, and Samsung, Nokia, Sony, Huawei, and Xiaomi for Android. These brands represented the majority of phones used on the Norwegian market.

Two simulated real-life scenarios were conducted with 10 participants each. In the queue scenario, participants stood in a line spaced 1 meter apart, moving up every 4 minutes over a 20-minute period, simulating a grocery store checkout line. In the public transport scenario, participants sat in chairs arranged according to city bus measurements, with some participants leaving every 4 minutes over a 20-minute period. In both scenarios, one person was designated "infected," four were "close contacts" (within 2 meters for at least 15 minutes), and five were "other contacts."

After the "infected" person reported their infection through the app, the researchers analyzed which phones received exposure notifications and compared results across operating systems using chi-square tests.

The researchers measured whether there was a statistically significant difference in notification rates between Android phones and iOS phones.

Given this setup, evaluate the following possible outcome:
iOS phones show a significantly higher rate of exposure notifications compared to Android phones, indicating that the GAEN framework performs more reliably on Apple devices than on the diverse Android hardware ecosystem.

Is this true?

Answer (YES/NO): NO